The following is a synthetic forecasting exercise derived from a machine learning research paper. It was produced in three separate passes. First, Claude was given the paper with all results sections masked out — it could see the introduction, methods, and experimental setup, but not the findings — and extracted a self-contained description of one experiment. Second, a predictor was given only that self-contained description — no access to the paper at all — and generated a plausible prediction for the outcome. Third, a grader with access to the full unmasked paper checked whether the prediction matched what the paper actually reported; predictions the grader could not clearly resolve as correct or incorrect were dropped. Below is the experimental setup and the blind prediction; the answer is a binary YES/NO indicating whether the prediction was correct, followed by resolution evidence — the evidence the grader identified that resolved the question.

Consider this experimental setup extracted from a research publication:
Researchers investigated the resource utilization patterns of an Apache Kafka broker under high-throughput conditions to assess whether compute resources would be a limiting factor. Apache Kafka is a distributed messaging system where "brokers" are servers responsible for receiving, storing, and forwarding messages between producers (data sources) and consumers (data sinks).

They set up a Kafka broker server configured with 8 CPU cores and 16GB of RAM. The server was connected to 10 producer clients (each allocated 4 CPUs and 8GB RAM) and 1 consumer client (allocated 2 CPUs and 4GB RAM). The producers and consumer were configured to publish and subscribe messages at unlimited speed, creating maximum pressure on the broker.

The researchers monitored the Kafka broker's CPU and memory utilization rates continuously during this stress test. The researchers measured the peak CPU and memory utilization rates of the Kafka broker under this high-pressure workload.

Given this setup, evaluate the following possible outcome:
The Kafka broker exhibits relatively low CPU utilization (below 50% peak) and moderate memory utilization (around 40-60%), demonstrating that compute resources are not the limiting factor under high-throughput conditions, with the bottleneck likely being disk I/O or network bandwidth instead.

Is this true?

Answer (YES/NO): NO